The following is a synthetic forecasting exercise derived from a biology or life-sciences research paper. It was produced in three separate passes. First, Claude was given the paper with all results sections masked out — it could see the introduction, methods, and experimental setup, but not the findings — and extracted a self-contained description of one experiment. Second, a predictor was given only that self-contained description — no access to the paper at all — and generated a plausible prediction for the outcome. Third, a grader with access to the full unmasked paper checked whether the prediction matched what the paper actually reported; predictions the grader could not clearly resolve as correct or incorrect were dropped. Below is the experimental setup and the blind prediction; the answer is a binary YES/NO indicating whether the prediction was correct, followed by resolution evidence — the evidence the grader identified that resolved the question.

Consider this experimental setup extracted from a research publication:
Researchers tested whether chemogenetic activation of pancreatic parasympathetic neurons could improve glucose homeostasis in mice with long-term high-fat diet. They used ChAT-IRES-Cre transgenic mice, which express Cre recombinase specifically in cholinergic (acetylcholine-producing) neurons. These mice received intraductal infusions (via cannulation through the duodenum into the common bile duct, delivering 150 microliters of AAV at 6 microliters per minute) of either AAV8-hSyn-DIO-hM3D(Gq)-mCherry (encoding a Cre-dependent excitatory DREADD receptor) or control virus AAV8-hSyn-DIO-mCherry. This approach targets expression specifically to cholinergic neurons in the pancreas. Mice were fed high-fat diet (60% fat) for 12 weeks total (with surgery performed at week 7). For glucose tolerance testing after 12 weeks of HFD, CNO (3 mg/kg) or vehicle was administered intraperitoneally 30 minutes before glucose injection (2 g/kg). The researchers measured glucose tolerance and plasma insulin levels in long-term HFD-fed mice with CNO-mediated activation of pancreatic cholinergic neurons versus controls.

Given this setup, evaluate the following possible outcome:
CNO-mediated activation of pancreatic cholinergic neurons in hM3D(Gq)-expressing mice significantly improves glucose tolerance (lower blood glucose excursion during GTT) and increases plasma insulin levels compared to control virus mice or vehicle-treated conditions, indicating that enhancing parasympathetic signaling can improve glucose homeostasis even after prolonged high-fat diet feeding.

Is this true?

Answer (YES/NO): NO